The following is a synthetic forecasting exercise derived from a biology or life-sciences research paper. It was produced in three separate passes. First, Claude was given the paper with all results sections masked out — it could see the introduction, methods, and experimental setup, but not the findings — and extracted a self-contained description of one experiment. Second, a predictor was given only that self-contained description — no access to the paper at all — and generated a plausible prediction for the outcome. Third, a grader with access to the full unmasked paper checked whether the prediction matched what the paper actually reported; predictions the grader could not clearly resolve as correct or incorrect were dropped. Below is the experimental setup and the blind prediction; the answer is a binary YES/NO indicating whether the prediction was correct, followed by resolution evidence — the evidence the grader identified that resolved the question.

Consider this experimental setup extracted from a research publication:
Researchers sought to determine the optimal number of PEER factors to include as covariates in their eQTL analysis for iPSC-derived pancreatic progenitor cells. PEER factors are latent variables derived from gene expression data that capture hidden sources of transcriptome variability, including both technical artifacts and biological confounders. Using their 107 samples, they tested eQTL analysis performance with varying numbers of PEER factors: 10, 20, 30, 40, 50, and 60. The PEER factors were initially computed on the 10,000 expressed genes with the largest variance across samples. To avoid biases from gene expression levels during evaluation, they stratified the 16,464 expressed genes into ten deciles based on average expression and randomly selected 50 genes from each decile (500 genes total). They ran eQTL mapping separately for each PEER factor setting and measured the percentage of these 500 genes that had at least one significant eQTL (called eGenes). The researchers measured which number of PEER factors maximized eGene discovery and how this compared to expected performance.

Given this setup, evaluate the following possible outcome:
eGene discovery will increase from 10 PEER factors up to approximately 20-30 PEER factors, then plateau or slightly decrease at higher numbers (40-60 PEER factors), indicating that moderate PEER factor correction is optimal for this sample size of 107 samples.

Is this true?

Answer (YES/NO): YES